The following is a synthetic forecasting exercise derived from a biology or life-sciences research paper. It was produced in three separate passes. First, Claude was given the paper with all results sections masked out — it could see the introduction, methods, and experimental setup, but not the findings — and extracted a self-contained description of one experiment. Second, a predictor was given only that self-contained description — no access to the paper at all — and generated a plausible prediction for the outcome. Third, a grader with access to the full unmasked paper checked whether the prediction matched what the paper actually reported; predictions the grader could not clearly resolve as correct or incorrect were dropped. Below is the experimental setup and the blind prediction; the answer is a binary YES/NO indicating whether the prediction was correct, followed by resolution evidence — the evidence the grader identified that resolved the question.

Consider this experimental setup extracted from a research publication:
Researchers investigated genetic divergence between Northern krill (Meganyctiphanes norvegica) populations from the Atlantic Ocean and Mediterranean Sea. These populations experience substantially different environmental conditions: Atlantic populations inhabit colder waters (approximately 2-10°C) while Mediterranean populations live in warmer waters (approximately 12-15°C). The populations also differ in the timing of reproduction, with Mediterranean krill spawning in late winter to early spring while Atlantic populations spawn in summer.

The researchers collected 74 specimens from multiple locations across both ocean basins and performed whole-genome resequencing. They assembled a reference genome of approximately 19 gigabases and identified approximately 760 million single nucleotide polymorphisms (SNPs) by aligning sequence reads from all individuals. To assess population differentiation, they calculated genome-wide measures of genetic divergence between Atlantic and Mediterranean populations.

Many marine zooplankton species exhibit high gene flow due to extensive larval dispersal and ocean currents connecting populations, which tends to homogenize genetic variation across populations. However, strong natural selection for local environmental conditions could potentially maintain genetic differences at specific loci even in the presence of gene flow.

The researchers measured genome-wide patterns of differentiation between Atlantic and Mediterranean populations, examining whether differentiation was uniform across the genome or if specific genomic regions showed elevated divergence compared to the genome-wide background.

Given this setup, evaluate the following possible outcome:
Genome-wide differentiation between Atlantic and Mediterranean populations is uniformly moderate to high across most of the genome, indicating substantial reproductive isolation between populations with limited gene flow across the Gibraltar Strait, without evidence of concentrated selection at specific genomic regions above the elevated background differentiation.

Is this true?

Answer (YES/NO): NO